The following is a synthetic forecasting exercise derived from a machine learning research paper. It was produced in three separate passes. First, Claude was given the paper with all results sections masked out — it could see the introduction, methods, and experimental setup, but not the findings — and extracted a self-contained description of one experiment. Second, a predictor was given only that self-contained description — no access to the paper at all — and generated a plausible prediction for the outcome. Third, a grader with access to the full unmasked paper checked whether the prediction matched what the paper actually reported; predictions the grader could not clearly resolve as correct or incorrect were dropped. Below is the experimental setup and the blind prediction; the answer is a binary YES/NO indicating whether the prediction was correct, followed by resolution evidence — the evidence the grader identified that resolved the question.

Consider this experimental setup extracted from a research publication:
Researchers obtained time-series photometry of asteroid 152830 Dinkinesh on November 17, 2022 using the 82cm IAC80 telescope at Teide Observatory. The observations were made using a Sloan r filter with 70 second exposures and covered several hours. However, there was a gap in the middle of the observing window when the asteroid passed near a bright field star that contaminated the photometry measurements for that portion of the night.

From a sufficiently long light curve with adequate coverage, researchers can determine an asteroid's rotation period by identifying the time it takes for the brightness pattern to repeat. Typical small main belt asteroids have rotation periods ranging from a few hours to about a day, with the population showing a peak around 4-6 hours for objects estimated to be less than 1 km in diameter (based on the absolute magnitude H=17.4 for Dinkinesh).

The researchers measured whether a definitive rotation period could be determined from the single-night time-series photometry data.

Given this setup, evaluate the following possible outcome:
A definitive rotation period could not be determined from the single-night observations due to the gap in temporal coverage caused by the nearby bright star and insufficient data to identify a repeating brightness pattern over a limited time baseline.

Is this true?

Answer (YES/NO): NO